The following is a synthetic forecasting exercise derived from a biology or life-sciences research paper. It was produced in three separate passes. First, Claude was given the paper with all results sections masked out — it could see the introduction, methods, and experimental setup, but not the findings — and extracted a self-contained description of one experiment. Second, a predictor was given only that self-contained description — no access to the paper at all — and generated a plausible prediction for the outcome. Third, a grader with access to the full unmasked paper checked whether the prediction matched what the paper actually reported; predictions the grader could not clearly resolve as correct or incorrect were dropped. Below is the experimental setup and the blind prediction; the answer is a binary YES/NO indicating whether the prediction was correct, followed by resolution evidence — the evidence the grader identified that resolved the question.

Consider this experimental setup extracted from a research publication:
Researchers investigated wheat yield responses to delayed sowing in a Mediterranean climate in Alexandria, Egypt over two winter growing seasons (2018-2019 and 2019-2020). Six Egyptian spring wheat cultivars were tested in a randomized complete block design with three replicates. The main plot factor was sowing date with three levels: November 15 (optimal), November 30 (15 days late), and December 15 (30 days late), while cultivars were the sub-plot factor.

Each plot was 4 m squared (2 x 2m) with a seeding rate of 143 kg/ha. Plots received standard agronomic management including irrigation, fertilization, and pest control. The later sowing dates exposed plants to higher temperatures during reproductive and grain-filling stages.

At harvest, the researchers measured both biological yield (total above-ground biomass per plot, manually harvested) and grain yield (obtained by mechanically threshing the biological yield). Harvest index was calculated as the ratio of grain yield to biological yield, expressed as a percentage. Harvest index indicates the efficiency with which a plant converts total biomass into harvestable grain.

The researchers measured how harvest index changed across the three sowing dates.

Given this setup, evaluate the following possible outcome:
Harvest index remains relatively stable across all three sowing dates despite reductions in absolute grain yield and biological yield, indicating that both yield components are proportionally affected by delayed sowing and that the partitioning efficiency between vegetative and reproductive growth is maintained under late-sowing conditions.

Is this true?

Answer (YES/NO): NO